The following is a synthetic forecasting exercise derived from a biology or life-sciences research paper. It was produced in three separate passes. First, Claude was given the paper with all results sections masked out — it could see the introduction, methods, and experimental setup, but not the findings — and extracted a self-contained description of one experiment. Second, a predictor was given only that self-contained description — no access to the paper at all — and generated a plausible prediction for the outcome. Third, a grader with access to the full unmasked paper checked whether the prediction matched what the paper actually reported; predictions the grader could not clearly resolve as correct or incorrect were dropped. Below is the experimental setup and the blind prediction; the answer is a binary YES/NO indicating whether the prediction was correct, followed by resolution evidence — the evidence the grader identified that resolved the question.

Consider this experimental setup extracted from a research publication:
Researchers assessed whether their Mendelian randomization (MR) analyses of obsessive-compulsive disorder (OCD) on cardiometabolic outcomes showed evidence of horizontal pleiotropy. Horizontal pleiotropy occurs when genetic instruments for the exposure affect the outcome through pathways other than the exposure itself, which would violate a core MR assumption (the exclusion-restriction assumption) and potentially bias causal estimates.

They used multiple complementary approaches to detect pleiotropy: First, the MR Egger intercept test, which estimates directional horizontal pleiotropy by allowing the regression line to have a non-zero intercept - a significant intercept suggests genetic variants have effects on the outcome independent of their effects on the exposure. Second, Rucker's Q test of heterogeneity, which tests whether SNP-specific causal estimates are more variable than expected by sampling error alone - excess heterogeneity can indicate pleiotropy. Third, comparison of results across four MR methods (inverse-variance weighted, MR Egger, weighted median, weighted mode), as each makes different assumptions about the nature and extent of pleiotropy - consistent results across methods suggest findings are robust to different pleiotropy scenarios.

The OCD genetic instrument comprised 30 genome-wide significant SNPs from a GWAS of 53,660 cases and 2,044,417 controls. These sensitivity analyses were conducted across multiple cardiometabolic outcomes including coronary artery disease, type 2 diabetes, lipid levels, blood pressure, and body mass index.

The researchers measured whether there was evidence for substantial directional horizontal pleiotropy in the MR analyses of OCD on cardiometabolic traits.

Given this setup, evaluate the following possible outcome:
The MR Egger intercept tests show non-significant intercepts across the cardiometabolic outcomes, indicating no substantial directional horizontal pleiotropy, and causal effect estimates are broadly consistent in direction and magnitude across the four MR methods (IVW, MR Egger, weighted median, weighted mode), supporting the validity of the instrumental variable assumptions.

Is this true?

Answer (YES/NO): NO